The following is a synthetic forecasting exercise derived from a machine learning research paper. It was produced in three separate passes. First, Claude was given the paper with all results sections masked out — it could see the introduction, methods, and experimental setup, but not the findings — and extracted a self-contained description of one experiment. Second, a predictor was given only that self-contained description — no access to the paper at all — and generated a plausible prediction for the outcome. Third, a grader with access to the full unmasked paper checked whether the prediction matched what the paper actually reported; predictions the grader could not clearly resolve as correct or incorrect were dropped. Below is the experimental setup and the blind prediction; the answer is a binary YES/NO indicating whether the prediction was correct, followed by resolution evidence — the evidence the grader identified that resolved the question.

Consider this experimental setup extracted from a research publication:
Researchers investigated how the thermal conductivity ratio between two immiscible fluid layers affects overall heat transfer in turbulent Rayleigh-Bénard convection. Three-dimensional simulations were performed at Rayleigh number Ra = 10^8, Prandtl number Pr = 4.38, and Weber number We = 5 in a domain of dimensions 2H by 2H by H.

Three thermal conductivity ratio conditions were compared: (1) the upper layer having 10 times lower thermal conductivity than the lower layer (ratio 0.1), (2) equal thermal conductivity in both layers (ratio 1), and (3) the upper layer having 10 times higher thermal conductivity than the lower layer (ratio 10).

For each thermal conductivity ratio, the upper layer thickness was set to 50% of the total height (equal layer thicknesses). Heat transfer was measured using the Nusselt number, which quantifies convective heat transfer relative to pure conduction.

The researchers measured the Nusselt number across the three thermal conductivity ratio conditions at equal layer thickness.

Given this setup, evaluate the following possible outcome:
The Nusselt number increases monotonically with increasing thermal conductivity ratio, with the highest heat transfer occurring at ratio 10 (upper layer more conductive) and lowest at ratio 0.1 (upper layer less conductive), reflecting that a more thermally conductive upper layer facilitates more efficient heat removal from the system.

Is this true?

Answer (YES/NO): YES